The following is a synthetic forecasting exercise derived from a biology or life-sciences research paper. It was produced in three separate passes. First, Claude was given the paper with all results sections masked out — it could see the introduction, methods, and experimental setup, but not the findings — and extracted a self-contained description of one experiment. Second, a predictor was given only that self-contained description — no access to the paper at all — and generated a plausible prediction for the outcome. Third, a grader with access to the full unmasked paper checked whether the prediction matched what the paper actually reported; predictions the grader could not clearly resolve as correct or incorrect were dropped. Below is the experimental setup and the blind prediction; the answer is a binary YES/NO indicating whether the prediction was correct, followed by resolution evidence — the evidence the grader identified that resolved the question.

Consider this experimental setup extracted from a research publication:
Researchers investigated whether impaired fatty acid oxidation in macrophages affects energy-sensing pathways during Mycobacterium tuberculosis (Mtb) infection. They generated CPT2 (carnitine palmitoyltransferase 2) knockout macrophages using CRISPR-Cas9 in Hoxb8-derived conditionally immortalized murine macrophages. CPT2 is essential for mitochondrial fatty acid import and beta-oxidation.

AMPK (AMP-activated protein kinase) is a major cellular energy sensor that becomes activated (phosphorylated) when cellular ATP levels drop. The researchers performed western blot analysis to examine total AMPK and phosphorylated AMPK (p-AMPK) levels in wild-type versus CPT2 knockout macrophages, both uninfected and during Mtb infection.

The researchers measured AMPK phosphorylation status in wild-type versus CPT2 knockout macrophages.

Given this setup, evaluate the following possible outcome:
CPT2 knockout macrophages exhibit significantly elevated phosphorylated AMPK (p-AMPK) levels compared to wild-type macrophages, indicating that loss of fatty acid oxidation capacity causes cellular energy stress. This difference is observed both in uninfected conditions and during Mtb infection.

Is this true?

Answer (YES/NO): YES